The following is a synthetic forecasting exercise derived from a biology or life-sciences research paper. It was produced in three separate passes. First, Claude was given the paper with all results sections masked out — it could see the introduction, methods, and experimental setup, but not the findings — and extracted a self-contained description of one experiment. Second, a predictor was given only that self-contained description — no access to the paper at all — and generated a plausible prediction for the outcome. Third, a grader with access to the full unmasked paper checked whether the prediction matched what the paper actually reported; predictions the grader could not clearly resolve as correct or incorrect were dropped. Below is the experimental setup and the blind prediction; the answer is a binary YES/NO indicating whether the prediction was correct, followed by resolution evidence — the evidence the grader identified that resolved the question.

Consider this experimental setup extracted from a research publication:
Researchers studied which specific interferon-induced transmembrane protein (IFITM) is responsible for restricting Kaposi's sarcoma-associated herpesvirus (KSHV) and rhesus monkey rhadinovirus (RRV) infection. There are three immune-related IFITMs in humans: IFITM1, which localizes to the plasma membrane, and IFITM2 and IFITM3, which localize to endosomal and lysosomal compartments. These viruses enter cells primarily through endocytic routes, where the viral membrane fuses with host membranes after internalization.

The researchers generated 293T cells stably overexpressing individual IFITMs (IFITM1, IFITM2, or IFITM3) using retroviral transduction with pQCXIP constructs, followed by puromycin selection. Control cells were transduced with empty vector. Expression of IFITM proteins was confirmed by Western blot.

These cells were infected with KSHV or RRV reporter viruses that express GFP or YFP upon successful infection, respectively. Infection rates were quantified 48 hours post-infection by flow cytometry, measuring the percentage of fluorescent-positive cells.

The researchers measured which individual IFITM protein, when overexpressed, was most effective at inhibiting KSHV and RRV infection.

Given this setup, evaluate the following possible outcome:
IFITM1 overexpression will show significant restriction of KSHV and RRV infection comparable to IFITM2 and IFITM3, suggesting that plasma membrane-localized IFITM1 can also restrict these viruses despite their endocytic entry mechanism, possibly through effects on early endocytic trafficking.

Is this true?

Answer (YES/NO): NO